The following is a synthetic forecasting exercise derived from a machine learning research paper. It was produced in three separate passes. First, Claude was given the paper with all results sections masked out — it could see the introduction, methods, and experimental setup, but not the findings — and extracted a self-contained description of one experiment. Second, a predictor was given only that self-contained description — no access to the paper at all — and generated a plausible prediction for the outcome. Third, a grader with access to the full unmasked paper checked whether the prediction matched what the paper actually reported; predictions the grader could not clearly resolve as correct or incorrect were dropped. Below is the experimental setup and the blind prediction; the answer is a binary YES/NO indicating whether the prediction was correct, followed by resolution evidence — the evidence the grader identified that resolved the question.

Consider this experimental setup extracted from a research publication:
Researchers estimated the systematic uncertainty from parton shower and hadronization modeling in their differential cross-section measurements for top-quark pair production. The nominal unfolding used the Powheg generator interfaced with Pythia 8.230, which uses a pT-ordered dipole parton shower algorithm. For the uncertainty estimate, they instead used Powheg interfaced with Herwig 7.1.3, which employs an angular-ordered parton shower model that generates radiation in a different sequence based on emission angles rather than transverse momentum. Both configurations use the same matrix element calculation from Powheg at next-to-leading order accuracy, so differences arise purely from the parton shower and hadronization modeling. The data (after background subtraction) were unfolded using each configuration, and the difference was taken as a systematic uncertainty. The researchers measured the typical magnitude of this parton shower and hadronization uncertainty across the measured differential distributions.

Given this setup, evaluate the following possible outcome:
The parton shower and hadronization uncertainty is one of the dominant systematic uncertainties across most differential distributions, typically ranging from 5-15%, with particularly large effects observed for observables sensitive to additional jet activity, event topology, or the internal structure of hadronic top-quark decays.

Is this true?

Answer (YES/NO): NO